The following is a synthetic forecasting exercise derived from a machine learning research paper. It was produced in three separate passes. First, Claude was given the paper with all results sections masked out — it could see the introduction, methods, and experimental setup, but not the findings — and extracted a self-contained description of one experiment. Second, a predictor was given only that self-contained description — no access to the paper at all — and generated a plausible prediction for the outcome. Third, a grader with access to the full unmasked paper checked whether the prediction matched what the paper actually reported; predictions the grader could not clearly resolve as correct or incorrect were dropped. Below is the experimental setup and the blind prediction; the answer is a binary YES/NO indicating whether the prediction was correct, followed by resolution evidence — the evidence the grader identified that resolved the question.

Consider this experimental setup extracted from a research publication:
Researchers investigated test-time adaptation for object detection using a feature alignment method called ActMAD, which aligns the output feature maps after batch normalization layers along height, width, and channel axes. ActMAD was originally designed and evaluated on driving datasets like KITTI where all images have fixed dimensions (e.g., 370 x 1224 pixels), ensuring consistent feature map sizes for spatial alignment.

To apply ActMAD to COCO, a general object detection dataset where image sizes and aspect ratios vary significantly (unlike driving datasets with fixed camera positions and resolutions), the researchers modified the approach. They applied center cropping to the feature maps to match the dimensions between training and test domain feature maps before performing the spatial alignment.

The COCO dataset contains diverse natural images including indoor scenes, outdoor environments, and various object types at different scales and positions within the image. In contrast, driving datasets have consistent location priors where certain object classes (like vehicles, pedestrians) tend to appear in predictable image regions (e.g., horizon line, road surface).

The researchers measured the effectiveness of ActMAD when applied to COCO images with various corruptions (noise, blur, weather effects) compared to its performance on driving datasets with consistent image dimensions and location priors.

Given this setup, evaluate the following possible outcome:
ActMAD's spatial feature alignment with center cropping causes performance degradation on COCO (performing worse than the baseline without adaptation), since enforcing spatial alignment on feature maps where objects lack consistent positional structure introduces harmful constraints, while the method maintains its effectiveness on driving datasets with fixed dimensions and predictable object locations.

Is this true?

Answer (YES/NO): YES